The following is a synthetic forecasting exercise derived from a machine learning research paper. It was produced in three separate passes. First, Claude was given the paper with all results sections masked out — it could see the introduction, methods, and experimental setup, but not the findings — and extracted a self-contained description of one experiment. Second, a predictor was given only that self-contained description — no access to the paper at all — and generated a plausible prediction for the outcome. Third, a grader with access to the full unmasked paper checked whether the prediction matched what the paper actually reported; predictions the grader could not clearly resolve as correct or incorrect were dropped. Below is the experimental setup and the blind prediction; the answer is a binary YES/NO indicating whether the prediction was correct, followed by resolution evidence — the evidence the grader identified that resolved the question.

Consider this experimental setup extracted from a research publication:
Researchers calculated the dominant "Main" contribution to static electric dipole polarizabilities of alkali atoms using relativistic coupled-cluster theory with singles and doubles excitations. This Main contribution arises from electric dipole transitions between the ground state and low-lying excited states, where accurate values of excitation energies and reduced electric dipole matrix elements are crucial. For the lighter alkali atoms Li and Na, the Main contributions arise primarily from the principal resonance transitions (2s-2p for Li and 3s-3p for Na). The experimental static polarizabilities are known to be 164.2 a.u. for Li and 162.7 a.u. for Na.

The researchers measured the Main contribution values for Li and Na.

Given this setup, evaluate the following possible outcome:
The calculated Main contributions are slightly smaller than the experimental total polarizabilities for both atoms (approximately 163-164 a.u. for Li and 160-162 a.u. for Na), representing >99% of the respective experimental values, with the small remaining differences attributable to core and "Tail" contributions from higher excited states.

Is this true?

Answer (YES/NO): NO